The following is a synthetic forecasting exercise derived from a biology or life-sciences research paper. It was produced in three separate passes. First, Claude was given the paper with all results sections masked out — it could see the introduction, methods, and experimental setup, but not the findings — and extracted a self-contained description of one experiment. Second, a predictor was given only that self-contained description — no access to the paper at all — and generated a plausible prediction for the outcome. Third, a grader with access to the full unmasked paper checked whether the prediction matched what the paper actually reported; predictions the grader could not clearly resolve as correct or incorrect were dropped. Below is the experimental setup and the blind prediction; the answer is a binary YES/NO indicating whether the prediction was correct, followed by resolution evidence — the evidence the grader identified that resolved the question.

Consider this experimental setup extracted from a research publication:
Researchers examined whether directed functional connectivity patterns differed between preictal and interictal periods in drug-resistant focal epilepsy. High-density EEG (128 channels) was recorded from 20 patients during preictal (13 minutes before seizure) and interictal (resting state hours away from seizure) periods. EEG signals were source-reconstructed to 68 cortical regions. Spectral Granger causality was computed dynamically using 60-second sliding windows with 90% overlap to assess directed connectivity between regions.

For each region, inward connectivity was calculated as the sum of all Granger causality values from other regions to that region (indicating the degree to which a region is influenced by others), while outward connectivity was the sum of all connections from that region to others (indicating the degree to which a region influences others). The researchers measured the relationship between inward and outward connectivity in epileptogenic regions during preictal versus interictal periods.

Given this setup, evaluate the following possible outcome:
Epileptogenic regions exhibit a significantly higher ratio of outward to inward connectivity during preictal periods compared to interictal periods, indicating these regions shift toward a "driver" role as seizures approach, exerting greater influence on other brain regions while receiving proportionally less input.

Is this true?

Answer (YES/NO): NO